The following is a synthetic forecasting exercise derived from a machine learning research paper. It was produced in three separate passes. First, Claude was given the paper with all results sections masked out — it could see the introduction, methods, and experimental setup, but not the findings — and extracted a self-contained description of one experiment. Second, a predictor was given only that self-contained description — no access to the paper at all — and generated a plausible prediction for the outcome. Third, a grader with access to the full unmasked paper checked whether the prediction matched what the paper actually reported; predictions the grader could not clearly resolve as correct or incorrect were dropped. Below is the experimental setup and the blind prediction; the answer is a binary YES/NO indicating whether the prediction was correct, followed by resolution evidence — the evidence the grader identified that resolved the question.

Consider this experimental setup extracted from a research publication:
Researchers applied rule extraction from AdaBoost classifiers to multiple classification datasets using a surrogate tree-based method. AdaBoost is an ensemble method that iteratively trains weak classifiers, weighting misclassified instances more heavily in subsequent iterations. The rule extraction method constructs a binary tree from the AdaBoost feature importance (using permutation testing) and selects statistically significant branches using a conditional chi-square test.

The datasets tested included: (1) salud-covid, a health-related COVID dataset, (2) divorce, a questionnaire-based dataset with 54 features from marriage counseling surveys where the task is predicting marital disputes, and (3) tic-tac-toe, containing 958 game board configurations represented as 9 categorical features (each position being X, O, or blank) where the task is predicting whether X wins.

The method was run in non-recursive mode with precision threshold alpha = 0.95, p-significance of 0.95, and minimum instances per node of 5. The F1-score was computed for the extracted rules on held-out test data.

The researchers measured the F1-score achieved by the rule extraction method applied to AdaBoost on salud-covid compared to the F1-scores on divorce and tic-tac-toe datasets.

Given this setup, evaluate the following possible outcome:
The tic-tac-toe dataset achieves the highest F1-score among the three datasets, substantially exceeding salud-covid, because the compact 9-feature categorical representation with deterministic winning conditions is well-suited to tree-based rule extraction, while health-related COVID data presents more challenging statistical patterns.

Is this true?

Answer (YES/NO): YES